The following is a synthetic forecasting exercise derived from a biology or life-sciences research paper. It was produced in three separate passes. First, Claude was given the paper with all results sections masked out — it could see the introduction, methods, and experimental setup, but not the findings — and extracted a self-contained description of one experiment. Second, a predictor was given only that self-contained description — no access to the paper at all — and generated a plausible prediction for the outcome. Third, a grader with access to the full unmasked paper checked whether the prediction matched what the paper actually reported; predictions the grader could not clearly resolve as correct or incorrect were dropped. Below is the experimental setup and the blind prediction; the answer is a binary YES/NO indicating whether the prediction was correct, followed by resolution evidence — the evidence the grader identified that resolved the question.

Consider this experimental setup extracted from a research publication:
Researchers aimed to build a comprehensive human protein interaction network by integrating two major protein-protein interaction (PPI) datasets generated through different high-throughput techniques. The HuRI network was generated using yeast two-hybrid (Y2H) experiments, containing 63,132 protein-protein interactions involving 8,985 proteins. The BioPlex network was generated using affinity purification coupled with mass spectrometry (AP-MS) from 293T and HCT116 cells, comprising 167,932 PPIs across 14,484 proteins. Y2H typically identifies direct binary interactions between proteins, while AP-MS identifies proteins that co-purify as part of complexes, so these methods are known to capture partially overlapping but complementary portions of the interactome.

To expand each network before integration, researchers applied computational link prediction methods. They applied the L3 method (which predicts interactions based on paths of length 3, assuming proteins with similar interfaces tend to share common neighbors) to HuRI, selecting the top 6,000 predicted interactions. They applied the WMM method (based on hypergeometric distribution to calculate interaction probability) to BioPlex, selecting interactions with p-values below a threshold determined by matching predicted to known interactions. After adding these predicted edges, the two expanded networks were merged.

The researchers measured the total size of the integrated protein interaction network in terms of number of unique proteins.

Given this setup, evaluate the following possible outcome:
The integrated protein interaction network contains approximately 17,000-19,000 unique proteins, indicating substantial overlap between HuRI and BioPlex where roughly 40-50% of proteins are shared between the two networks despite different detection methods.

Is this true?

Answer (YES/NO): NO